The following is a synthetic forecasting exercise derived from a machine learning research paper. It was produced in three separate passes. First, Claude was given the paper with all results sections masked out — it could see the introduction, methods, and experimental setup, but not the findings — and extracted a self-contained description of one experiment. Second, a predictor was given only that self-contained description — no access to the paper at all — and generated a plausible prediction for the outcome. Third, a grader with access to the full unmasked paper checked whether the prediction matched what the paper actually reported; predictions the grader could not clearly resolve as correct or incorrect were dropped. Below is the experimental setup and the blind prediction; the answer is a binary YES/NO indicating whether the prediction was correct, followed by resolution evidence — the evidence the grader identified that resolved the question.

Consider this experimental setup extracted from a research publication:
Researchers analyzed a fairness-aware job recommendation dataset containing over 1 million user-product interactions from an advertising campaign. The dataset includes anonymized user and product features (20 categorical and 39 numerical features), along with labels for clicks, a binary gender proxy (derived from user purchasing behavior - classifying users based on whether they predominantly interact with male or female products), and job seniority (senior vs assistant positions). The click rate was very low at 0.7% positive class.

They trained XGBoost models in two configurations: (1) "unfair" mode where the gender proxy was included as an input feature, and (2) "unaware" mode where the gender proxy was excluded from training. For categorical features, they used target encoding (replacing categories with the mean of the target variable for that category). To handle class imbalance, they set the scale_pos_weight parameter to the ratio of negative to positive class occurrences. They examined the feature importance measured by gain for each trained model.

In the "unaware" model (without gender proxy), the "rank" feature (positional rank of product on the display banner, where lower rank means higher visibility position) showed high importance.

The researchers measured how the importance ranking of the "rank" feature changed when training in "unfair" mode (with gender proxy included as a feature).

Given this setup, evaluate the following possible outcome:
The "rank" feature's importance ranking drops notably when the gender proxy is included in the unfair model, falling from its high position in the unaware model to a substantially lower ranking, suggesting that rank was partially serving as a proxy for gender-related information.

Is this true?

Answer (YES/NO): YES